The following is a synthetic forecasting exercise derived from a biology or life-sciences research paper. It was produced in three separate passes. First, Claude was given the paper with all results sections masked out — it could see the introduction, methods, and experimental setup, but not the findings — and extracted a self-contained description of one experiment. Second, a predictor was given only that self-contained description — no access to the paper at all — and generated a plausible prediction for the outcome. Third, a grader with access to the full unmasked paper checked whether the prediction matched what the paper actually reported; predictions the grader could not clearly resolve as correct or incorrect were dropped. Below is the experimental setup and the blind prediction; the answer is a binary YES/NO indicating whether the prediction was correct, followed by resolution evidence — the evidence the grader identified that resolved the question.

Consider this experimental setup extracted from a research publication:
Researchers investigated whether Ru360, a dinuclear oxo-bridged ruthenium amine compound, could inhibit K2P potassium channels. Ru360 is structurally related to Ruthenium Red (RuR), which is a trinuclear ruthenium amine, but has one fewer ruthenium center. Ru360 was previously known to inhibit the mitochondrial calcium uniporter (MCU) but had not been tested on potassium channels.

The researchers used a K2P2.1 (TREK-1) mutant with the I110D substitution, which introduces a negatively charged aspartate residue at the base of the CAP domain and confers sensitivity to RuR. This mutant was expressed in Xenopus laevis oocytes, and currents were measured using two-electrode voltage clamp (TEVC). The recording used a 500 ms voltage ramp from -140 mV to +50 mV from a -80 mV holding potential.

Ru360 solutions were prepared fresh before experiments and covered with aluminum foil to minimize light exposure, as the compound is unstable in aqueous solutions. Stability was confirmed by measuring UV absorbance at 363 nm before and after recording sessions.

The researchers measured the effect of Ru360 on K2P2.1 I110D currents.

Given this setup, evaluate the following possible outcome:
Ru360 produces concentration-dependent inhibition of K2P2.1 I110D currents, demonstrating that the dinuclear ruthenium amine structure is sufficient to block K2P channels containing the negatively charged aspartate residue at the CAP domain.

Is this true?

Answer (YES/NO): YES